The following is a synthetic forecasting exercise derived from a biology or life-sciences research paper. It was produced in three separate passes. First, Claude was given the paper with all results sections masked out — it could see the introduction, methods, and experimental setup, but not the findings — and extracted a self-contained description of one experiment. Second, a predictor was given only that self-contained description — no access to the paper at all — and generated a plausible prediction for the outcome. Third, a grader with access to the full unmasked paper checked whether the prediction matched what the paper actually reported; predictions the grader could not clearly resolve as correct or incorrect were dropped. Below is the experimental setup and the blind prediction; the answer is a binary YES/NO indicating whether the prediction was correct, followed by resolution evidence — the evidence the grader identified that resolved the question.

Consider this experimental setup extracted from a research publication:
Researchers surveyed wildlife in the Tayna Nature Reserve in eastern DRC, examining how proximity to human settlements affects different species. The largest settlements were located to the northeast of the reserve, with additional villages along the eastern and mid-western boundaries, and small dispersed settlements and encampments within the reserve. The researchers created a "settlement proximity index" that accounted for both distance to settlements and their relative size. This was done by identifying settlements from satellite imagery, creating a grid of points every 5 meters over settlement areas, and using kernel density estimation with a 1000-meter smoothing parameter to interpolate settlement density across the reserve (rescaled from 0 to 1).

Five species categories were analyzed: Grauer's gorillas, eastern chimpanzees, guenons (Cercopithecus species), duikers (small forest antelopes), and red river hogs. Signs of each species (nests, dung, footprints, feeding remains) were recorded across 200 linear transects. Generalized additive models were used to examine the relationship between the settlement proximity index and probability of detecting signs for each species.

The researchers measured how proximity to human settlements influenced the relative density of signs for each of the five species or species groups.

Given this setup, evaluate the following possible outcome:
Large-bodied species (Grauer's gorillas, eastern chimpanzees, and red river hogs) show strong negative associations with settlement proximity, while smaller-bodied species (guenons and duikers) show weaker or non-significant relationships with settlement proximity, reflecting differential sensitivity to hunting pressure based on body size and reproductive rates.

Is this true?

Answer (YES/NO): NO